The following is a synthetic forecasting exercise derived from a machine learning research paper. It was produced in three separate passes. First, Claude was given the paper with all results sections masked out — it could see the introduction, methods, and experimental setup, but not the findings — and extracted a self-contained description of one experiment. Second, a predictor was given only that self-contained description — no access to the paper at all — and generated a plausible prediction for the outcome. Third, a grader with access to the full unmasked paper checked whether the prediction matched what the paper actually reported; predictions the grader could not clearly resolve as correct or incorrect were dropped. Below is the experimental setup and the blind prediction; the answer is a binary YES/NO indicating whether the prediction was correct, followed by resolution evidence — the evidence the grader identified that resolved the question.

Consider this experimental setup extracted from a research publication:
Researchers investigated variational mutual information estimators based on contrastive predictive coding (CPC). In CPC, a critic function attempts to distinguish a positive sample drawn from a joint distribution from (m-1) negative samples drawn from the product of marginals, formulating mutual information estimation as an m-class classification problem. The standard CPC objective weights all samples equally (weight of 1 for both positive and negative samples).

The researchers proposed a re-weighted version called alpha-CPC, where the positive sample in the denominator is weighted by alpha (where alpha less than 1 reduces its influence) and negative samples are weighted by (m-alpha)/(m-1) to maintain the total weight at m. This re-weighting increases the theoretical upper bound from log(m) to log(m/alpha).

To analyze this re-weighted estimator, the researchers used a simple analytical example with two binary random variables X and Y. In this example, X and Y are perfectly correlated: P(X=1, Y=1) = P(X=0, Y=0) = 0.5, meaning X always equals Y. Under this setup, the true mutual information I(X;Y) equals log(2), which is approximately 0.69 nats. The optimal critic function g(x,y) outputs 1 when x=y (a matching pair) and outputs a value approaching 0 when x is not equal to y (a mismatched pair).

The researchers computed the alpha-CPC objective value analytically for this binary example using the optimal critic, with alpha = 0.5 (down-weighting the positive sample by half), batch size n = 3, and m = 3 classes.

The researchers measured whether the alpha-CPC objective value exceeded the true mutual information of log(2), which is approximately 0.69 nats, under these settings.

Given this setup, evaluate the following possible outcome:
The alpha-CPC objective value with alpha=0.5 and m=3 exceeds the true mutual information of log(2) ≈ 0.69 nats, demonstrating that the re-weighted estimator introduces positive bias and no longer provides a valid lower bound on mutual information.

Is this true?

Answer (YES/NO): YES